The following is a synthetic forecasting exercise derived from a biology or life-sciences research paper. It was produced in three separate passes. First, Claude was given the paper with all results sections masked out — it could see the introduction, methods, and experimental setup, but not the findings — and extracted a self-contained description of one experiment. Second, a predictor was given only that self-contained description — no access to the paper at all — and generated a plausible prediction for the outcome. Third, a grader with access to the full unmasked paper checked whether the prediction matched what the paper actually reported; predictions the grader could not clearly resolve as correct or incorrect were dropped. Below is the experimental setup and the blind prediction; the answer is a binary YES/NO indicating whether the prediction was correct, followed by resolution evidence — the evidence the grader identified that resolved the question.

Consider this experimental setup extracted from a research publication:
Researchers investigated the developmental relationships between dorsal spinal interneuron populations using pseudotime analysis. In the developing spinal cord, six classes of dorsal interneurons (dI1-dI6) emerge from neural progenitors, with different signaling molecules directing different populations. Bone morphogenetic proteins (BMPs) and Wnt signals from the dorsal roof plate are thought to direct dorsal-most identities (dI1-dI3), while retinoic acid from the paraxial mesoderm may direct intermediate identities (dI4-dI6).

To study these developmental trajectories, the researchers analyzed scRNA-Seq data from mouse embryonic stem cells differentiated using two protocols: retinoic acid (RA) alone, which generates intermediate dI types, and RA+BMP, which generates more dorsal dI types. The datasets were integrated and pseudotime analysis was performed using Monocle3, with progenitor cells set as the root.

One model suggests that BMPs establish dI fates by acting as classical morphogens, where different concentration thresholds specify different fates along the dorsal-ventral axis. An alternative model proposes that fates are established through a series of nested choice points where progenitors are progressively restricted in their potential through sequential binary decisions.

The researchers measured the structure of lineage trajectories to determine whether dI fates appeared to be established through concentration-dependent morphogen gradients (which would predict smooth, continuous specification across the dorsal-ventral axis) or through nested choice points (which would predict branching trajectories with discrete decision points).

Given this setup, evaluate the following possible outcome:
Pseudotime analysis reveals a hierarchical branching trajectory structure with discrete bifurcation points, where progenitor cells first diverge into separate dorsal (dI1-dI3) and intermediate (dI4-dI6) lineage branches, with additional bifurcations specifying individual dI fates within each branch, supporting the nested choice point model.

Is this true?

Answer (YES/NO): NO